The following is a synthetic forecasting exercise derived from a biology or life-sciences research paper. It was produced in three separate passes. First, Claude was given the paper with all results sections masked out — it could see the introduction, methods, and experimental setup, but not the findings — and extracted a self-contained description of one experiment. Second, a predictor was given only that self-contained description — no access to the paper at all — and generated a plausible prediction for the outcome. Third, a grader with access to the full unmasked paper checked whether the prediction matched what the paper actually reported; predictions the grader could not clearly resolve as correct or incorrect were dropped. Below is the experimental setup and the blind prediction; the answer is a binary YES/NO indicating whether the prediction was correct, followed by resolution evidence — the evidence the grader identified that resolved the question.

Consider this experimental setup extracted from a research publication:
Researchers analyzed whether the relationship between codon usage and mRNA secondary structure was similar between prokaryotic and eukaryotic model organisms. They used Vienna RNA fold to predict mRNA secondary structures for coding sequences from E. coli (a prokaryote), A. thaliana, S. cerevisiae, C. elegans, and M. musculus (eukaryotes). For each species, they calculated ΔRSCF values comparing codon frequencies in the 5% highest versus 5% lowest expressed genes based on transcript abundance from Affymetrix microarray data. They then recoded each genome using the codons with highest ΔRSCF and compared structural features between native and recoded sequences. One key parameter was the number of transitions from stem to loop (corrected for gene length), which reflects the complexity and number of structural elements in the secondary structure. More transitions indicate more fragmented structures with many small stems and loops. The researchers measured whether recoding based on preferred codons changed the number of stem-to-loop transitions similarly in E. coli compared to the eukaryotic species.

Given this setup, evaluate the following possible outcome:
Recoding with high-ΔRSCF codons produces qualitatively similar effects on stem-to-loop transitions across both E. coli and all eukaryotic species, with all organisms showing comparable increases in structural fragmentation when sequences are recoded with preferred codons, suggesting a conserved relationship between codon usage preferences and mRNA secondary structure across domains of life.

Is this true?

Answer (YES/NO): YES